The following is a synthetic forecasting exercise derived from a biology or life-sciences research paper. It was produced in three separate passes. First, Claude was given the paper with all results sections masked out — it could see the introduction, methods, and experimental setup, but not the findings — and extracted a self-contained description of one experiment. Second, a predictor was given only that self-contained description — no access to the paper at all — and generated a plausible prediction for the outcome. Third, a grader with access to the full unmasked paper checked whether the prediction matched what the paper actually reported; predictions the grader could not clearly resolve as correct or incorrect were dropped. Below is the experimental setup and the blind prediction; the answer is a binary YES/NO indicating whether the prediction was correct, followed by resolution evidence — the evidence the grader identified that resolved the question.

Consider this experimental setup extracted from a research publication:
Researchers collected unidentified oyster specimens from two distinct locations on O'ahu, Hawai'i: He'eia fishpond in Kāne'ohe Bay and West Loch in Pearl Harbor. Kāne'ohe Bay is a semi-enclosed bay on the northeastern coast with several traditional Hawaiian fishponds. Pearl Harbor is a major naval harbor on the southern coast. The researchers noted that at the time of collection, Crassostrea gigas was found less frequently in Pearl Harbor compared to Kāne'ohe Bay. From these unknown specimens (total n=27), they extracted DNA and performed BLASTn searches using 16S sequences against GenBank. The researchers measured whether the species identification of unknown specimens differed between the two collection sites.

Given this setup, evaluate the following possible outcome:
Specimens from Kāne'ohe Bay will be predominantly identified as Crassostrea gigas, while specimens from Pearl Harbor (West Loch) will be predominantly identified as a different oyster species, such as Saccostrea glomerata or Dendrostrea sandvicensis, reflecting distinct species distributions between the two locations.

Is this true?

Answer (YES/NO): NO